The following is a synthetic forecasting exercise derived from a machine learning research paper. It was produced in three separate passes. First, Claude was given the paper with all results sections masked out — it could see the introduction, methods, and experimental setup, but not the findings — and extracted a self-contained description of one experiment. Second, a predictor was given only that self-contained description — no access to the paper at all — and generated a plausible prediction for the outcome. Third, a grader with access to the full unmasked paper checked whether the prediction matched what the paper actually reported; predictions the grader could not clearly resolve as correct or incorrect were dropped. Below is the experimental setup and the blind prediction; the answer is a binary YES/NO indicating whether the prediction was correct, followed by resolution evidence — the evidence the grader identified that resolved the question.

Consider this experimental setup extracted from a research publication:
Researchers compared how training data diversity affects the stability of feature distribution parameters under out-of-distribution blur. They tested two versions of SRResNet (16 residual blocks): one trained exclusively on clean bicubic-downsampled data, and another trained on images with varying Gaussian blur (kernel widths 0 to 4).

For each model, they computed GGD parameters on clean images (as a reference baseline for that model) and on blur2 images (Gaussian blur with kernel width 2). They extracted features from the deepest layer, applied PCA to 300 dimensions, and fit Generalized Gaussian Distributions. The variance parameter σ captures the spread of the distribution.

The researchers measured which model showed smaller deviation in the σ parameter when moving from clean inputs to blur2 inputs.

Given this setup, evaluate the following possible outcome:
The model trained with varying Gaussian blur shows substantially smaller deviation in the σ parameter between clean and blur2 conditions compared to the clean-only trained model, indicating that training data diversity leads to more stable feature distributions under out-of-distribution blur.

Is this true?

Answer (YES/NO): YES